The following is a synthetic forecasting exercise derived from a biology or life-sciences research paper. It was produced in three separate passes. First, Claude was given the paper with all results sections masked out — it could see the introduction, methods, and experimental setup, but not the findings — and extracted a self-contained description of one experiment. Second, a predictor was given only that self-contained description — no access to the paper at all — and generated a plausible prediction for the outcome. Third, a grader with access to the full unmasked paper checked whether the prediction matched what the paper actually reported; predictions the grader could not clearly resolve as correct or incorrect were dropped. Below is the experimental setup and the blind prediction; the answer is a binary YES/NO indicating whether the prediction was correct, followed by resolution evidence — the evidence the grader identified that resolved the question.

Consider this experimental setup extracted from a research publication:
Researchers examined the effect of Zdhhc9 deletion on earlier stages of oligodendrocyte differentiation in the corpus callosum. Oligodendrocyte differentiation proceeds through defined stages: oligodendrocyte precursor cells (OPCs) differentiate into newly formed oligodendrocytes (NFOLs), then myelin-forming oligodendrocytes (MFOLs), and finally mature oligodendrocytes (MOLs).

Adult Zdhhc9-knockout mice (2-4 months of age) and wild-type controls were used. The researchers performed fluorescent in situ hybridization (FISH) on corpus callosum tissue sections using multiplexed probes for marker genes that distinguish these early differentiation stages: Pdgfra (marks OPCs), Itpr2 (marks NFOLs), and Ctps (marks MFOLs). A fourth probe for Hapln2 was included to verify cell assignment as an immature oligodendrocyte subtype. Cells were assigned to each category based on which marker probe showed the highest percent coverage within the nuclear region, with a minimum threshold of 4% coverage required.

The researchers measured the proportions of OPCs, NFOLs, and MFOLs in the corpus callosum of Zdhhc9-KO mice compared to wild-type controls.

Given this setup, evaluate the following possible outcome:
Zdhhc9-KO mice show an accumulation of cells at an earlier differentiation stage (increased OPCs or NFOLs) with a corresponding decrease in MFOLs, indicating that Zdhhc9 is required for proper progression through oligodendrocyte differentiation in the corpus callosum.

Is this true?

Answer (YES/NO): NO